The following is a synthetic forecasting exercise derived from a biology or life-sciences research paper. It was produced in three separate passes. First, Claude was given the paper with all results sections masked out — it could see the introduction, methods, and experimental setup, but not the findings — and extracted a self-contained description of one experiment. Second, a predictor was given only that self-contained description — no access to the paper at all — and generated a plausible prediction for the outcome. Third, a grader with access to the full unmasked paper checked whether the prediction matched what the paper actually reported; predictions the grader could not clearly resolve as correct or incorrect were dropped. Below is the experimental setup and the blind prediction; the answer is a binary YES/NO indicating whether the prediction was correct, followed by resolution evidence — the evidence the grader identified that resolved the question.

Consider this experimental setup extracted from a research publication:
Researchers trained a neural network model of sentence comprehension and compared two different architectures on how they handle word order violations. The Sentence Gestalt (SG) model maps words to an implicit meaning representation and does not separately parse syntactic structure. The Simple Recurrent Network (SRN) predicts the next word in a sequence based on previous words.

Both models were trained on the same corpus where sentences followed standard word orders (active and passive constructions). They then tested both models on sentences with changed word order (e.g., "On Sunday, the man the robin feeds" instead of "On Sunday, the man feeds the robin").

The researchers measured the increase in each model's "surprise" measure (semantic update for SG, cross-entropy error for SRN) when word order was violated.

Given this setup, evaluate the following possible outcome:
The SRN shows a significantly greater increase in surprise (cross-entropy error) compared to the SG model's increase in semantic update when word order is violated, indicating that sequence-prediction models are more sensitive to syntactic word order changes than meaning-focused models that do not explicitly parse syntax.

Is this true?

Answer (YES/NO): YES